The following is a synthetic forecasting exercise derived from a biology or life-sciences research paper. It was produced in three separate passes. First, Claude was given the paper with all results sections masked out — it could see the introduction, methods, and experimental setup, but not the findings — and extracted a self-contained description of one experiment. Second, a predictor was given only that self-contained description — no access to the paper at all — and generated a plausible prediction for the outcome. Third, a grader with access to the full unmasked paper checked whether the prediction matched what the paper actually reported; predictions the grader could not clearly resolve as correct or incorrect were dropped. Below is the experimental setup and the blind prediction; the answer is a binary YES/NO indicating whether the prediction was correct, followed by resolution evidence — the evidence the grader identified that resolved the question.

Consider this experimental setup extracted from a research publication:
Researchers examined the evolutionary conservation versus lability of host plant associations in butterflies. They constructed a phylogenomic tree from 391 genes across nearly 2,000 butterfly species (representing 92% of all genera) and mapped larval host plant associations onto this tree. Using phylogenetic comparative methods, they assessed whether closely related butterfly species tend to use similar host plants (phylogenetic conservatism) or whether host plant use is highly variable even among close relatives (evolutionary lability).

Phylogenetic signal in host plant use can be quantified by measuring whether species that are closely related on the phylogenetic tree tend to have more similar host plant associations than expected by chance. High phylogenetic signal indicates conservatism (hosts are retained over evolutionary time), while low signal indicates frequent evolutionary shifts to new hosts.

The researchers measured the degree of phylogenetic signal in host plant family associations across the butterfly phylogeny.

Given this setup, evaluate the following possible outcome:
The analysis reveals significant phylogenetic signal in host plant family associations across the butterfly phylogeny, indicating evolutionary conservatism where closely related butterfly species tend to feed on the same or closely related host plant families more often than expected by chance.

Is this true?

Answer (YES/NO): YES